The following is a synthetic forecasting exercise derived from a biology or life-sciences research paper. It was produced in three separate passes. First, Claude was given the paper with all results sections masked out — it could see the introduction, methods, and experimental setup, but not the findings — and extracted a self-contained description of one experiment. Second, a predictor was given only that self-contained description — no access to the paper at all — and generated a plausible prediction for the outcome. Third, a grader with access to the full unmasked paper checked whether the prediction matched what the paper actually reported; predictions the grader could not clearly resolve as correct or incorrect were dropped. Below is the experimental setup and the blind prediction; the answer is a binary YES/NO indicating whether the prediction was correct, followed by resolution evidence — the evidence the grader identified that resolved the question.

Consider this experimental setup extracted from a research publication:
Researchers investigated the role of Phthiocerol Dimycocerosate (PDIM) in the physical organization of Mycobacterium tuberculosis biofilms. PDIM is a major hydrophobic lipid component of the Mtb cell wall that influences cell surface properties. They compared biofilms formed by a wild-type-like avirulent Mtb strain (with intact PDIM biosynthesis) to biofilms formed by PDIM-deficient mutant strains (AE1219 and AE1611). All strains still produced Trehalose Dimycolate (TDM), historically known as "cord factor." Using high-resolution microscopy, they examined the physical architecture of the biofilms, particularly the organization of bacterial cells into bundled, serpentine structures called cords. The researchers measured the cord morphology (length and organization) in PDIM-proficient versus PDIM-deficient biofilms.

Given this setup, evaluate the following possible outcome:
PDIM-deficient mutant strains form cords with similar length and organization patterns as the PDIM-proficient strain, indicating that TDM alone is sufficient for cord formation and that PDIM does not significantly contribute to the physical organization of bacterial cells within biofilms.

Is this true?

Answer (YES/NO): NO